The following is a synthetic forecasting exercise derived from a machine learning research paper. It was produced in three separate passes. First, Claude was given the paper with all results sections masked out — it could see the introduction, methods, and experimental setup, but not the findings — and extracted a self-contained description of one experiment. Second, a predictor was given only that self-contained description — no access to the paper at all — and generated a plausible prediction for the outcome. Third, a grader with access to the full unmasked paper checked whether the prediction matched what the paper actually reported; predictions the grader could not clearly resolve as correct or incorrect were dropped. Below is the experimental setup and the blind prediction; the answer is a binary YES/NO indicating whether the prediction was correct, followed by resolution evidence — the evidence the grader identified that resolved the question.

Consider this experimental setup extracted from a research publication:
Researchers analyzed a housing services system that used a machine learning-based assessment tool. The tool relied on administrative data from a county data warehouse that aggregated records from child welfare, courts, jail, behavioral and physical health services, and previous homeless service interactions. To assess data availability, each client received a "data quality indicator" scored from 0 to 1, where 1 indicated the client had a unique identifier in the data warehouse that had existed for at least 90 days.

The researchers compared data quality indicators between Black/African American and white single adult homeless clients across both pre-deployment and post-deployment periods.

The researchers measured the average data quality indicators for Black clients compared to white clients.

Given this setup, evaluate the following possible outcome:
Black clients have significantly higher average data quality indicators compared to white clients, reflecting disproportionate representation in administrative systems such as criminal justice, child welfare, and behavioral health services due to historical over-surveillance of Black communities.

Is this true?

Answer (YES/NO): YES